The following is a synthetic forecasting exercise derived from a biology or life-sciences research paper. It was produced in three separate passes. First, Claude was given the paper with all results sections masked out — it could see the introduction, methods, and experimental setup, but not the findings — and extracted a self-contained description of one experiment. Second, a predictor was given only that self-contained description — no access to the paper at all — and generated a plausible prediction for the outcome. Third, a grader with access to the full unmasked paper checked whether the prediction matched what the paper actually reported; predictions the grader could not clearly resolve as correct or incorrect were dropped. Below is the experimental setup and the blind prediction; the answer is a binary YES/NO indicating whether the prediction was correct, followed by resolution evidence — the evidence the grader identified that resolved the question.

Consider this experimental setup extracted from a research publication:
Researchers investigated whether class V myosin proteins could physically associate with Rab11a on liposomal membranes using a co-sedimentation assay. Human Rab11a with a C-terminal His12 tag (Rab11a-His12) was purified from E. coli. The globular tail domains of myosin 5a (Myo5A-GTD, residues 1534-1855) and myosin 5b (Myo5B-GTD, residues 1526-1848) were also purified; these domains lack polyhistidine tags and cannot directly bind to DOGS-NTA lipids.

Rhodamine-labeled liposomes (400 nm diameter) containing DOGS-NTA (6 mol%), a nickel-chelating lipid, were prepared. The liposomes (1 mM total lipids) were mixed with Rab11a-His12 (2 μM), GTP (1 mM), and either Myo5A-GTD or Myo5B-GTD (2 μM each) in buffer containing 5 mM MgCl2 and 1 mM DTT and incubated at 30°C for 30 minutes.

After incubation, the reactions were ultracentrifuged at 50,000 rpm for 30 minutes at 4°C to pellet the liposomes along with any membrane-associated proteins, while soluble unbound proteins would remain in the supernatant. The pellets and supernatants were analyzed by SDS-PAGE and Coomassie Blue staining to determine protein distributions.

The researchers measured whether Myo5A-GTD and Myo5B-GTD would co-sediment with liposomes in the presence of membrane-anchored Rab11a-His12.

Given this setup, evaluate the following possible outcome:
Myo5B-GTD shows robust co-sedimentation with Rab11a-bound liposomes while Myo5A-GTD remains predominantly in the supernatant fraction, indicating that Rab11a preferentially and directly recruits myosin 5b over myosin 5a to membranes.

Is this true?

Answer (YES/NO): NO